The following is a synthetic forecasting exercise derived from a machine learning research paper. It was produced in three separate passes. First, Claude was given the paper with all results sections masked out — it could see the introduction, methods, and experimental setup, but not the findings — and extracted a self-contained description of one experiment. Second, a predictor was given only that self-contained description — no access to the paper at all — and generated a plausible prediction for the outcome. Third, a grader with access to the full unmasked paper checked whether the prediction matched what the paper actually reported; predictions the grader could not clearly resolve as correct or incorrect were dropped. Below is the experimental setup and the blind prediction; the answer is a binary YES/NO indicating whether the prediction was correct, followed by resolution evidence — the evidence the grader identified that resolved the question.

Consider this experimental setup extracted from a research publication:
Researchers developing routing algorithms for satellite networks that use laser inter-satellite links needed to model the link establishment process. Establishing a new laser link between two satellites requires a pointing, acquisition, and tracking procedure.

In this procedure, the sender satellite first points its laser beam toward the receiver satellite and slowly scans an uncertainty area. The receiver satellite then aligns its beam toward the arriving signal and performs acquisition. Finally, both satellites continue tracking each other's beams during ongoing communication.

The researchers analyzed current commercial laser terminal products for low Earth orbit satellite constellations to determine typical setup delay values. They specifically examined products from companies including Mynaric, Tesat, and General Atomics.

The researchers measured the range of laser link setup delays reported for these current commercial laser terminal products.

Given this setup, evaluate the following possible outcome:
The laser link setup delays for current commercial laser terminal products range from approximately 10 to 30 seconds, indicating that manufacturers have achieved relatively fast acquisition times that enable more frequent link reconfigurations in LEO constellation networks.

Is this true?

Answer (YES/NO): NO